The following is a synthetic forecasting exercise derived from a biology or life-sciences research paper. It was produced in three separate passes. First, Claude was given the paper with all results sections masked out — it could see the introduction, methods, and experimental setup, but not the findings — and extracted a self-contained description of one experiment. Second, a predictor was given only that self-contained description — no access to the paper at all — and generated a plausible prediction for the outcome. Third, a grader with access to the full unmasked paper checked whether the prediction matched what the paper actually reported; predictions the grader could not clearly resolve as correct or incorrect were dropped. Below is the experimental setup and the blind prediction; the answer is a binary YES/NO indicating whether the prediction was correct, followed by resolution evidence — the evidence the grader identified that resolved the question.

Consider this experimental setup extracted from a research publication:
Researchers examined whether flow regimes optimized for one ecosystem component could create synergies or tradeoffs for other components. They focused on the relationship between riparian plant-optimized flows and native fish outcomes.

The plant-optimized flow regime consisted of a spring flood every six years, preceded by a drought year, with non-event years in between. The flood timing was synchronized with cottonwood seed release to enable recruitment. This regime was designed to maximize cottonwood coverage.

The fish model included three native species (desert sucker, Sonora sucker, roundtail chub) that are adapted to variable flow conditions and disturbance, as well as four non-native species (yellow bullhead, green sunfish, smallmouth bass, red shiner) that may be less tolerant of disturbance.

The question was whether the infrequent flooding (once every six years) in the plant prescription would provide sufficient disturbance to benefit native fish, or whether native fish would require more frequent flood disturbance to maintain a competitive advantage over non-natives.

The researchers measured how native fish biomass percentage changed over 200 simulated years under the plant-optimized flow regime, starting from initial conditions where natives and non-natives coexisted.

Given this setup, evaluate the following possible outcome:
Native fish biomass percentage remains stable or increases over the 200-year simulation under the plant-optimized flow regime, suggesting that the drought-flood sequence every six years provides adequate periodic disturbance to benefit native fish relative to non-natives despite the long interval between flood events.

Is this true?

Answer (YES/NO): NO